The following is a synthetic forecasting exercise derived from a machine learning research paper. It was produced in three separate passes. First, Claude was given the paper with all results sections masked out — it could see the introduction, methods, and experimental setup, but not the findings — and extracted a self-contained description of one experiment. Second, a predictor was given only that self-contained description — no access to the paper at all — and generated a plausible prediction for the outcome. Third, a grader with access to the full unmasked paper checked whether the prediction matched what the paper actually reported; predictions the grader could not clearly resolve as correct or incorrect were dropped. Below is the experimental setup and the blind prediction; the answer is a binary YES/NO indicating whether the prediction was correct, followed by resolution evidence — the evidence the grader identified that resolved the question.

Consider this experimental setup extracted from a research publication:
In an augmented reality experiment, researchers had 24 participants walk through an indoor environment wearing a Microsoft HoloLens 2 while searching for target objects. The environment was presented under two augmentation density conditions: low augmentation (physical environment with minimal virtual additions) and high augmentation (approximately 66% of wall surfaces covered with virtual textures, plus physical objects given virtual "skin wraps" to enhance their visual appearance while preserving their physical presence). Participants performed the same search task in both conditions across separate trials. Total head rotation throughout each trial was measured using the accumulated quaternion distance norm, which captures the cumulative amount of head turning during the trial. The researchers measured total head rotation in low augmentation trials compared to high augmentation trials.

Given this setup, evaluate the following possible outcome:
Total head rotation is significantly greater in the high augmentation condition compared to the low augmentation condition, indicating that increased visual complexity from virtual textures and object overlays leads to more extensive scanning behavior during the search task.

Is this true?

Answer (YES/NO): YES